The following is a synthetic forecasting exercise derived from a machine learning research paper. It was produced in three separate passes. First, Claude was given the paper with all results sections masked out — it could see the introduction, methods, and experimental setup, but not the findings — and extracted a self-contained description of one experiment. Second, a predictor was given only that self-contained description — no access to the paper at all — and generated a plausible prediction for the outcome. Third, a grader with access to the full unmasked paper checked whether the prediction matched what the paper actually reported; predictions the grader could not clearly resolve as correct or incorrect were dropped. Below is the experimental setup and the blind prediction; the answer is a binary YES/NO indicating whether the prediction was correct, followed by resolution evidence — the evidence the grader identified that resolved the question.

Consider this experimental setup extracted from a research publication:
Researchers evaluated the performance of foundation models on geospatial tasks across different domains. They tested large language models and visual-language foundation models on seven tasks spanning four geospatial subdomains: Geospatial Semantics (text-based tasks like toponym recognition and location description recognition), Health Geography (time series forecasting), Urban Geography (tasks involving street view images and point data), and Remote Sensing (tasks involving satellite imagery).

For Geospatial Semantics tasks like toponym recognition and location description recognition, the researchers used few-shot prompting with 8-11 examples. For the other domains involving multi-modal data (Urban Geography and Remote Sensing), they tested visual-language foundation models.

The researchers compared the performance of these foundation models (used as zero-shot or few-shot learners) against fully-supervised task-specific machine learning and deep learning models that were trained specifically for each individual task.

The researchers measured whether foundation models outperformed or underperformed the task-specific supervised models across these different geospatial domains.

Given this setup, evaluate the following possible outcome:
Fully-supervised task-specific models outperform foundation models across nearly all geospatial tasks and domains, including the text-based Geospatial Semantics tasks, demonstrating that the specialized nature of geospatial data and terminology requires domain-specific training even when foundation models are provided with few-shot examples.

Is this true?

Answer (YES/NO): NO